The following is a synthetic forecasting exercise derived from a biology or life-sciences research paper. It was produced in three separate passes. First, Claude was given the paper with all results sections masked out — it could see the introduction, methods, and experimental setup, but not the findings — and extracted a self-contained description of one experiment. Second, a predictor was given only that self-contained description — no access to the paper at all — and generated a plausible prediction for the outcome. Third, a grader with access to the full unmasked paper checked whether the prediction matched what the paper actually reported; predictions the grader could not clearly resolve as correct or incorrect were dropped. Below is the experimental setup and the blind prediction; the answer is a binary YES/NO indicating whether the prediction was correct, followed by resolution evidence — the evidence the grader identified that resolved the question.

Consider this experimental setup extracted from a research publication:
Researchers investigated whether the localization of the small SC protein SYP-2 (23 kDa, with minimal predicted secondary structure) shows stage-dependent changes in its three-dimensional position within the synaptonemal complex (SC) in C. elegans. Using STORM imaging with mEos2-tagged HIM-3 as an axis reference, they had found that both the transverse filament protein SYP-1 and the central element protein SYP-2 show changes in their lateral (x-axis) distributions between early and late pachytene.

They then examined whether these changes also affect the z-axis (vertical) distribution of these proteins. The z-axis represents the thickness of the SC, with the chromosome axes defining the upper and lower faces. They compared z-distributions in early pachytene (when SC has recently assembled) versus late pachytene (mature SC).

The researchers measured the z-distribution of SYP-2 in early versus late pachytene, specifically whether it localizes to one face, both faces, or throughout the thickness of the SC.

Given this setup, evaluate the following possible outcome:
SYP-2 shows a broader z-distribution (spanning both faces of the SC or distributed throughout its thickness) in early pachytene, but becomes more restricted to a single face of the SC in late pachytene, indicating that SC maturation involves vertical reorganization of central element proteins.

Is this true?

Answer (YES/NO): NO